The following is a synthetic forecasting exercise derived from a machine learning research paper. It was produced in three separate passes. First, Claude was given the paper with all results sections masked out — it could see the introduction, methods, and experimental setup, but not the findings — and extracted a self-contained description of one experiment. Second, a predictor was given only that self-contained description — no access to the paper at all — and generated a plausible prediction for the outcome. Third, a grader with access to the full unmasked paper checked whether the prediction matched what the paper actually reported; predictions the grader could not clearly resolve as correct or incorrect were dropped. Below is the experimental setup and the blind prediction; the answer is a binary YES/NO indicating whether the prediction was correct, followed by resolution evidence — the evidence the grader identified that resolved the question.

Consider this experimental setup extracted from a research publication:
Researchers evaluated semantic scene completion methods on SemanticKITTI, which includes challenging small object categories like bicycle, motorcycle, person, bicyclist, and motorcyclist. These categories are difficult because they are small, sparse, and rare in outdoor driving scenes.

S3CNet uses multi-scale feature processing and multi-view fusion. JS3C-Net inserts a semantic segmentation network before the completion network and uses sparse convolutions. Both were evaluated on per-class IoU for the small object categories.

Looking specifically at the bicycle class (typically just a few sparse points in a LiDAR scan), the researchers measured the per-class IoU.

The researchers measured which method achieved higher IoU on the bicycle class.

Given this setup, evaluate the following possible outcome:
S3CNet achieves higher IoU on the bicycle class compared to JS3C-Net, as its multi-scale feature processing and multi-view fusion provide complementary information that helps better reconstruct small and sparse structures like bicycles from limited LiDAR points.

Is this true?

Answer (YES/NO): NO